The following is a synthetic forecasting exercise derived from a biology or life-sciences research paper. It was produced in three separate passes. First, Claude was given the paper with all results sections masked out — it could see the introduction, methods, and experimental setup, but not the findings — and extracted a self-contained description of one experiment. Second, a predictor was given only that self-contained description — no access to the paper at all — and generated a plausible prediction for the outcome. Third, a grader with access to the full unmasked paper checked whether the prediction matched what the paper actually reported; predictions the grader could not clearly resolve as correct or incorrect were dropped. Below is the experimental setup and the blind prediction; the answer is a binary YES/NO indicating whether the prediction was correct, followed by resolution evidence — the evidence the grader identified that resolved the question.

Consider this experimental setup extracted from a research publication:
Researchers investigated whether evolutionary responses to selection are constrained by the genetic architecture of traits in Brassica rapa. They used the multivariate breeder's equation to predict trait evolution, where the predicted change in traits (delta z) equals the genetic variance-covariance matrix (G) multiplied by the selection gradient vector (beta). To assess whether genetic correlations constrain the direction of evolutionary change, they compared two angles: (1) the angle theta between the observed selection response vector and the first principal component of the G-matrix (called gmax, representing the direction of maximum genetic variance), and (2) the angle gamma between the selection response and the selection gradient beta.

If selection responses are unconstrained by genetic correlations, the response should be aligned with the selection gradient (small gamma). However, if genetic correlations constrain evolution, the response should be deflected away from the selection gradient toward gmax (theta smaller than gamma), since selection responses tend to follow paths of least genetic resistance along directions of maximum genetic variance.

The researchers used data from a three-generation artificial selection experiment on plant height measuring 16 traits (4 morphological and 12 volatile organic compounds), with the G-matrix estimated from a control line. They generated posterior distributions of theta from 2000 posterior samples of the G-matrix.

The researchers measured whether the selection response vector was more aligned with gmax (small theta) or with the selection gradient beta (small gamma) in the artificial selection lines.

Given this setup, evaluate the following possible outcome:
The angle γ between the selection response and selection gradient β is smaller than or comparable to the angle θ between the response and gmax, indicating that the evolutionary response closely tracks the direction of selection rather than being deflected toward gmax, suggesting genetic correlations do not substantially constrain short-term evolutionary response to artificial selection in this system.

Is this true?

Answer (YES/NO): YES